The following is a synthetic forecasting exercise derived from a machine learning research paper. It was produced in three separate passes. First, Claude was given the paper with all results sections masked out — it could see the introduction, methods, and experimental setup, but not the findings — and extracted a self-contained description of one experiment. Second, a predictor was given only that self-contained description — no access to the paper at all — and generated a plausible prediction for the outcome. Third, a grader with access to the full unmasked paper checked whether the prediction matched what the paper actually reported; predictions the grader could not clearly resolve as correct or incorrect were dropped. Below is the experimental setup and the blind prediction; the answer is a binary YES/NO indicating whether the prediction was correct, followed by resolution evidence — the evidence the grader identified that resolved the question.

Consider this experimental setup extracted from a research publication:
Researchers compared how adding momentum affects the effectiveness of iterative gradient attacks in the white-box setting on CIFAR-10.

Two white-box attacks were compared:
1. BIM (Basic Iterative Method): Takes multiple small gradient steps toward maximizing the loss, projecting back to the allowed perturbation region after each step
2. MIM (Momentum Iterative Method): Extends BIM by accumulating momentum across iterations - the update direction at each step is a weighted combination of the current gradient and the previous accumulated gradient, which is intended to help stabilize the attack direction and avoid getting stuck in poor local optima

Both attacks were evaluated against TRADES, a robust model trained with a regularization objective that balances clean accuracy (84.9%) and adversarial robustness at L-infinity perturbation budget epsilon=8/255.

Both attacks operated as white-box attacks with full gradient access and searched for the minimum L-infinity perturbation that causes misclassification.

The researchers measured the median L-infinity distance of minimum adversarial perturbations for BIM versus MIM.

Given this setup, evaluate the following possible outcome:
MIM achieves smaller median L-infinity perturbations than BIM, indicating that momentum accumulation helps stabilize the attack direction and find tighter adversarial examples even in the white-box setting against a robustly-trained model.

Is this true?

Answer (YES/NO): NO